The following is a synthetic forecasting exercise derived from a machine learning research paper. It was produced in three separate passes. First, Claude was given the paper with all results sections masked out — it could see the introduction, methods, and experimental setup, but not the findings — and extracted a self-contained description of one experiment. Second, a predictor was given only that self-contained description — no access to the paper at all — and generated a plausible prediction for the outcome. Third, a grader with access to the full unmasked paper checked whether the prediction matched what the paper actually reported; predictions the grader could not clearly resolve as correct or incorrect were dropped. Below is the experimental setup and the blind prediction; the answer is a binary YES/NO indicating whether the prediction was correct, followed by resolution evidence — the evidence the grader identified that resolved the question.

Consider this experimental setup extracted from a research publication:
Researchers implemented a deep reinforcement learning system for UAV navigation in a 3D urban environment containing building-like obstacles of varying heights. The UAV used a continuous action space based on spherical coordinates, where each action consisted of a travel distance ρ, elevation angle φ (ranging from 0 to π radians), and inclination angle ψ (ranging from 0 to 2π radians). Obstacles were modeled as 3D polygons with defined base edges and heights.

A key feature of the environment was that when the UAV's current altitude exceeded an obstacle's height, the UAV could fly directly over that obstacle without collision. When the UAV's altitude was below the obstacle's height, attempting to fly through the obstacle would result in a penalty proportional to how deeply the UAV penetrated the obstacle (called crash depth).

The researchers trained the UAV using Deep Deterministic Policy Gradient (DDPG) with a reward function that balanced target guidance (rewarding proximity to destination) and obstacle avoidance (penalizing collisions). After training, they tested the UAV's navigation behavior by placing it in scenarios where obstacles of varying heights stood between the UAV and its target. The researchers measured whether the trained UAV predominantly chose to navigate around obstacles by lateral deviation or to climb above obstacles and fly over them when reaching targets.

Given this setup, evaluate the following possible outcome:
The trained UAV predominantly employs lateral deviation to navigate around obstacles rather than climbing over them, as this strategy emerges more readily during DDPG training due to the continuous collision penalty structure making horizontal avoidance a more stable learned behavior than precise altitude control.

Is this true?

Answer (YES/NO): NO